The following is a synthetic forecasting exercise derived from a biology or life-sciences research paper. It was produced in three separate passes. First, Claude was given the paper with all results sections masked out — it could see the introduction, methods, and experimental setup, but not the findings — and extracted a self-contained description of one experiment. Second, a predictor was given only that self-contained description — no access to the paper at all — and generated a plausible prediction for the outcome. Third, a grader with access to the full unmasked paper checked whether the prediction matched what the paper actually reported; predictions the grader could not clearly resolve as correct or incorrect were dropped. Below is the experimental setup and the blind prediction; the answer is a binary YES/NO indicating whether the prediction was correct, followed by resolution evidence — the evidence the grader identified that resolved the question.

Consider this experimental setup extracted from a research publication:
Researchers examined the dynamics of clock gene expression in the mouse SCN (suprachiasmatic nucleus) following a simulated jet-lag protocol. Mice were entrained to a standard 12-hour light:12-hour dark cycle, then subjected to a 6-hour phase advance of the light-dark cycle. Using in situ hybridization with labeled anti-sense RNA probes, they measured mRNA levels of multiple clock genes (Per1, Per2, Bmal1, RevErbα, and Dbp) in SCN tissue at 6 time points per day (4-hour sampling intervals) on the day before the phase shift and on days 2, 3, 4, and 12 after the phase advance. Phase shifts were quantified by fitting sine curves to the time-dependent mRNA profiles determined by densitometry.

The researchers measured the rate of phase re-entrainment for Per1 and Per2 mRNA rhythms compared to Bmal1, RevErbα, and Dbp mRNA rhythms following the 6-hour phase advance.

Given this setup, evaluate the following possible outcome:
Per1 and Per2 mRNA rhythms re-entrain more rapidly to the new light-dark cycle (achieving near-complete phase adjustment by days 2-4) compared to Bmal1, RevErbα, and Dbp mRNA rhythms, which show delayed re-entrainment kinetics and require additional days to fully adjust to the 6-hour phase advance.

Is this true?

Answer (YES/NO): YES